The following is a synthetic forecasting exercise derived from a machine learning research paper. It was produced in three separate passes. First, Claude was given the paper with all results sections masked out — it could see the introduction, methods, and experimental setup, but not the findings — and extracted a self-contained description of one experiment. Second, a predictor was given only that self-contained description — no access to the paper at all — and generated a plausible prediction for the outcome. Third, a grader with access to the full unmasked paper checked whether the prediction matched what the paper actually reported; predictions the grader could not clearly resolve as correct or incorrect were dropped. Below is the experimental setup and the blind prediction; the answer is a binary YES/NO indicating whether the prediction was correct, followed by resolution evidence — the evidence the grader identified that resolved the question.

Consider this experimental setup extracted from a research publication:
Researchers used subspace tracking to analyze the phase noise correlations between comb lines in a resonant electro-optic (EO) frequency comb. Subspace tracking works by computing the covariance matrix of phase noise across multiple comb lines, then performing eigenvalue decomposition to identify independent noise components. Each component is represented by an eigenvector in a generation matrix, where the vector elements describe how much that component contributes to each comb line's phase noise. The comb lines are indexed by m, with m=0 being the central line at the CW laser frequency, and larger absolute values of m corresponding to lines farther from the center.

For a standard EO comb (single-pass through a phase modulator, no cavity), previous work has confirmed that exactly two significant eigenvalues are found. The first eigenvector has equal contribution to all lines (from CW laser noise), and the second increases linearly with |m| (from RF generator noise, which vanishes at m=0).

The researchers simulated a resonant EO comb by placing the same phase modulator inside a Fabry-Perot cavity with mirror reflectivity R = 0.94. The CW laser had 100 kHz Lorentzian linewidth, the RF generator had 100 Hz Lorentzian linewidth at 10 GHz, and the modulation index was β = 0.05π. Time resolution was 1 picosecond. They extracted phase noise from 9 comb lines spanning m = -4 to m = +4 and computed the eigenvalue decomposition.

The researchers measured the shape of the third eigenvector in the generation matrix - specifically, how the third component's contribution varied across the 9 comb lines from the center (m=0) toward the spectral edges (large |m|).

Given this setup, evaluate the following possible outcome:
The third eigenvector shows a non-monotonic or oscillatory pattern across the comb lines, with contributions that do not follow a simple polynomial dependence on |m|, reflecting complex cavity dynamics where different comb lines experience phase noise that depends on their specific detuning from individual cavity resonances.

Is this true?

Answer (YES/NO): NO